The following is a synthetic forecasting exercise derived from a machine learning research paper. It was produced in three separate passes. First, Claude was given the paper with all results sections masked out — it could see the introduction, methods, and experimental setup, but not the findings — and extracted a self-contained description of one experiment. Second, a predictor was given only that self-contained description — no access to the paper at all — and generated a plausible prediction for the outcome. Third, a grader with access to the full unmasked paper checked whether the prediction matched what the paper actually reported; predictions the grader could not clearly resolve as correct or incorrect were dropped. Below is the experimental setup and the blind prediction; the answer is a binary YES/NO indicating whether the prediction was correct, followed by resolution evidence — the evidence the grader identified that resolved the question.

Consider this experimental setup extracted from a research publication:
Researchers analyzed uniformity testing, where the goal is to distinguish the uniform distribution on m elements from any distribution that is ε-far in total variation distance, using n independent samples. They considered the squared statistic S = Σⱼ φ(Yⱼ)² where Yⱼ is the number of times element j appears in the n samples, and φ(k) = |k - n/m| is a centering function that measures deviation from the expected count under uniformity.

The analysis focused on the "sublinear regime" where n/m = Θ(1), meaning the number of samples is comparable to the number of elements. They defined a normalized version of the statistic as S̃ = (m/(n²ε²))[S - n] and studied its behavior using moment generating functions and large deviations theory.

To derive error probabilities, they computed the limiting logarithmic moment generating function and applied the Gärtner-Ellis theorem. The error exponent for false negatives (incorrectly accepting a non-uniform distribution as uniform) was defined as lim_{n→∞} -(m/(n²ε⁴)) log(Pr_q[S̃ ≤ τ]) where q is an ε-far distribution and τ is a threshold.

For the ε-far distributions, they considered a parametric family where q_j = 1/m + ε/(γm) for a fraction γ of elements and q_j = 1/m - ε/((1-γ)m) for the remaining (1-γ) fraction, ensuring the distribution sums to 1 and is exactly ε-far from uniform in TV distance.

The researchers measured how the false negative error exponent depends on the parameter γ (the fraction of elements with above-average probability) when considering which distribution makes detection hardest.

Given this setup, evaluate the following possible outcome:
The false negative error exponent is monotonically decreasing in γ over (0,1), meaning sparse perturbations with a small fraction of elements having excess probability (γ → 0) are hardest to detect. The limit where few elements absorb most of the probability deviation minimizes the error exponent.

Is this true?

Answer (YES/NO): NO